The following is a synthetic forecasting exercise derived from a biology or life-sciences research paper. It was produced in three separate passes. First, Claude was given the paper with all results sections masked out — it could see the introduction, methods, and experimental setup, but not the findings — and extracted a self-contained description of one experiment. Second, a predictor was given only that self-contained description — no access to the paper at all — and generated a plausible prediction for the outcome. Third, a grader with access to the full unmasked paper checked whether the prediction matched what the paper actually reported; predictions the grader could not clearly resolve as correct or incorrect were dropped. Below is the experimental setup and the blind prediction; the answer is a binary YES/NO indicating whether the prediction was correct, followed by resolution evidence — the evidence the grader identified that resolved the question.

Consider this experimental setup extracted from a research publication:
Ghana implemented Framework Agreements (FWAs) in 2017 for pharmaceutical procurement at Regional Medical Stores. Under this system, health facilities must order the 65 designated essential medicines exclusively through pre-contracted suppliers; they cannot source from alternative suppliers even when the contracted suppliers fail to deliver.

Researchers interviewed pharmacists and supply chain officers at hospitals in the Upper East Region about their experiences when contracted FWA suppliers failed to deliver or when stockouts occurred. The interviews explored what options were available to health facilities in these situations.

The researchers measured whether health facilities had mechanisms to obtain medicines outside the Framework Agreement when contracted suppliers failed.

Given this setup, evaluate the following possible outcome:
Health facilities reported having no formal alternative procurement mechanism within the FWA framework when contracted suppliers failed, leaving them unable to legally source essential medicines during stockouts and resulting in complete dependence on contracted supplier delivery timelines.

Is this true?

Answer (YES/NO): YES